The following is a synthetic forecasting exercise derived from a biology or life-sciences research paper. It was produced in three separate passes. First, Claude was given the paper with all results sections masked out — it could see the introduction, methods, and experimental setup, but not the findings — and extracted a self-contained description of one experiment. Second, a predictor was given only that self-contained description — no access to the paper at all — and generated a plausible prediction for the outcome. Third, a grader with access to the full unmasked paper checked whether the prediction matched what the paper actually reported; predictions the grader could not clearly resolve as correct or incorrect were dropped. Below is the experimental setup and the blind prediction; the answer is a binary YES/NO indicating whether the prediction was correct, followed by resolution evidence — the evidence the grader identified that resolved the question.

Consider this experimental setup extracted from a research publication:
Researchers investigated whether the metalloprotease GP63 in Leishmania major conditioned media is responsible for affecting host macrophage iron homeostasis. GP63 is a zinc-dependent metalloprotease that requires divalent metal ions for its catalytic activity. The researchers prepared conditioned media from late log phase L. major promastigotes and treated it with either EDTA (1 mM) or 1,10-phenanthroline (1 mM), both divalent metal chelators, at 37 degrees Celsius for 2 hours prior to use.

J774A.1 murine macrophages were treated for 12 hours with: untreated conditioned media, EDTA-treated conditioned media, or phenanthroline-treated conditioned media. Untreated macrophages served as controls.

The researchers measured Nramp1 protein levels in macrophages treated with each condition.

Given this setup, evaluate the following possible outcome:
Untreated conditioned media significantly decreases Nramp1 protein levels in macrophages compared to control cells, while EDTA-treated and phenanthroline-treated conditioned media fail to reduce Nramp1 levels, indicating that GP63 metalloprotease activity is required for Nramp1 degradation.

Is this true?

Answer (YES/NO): YES